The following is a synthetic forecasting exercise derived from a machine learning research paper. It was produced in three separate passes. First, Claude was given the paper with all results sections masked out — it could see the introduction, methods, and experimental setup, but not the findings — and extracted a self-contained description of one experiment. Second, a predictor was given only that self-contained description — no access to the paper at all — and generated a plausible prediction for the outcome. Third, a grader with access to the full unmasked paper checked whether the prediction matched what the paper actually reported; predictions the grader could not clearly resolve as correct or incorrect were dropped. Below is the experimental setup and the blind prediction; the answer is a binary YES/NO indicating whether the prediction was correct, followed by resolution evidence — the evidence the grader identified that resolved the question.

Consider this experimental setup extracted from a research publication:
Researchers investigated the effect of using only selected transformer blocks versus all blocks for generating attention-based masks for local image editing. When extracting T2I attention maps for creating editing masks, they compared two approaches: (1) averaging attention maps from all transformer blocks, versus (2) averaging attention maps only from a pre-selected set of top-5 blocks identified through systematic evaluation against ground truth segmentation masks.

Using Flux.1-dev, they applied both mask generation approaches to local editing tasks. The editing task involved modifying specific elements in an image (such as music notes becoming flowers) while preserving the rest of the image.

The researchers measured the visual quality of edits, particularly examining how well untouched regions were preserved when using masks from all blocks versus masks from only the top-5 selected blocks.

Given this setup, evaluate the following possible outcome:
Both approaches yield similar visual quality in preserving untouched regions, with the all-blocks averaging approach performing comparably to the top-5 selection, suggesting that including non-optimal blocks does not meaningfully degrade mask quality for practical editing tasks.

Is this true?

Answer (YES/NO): NO